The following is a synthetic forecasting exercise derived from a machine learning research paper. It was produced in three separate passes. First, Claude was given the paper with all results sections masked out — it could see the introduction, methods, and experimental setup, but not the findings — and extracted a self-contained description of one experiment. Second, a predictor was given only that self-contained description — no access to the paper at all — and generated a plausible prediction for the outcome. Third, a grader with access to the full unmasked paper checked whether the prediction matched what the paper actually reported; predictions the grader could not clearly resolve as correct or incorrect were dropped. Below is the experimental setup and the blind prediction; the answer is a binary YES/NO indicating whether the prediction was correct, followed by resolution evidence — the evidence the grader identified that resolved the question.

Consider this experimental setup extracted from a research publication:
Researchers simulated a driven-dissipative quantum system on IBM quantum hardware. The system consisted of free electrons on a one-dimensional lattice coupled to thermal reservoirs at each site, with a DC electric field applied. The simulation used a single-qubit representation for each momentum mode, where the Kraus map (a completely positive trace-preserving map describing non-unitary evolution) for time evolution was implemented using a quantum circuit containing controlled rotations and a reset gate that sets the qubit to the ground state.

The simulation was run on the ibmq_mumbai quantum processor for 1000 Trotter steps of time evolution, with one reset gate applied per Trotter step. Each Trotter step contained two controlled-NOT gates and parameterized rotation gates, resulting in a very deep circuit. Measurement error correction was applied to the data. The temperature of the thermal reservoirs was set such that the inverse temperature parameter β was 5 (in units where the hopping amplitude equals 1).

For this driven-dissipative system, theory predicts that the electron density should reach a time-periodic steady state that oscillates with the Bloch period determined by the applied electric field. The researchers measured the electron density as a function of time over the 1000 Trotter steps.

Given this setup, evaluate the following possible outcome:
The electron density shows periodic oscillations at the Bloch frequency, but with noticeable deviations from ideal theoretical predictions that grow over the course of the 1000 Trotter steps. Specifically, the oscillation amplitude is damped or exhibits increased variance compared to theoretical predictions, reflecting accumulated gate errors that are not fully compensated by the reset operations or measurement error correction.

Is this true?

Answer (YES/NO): NO